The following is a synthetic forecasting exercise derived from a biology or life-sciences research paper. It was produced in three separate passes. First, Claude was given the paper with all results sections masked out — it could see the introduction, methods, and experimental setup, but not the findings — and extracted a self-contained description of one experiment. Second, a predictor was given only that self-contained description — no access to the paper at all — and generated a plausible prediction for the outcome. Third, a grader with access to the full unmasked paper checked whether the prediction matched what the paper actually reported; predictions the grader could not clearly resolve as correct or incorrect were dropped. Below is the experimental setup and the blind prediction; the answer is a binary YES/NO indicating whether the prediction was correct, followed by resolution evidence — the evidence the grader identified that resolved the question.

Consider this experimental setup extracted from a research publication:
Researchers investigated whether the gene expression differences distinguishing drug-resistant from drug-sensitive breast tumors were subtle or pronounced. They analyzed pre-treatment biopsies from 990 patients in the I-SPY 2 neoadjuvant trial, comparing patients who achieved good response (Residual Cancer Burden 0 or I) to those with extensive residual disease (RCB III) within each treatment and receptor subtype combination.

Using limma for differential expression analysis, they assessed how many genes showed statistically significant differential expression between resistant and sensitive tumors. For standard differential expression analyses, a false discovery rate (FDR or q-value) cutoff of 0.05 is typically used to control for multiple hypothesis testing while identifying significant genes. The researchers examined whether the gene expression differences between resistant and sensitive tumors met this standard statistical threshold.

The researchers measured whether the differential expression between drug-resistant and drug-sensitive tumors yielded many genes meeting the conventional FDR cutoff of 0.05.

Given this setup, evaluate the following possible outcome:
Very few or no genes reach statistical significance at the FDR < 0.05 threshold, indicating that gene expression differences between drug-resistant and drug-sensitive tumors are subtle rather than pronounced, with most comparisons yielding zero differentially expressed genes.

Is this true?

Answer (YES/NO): YES